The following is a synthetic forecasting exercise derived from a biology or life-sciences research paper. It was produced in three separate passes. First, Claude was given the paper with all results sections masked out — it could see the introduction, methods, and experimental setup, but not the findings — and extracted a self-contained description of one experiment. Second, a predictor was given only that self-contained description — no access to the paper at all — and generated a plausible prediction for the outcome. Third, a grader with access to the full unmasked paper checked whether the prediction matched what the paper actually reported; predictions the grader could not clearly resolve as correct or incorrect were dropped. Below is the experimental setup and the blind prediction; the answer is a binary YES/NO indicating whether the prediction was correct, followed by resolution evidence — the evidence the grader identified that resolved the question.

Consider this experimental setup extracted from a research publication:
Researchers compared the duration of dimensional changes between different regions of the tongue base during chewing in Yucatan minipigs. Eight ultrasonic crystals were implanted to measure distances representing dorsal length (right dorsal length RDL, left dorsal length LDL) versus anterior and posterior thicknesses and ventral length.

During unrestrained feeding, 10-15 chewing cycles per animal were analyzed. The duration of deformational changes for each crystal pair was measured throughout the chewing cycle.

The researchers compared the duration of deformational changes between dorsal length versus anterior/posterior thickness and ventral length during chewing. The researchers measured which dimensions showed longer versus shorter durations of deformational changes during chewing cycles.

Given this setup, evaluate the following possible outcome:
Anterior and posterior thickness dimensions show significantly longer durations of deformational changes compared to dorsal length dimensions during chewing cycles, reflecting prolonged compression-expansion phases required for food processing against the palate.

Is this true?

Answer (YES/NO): YES